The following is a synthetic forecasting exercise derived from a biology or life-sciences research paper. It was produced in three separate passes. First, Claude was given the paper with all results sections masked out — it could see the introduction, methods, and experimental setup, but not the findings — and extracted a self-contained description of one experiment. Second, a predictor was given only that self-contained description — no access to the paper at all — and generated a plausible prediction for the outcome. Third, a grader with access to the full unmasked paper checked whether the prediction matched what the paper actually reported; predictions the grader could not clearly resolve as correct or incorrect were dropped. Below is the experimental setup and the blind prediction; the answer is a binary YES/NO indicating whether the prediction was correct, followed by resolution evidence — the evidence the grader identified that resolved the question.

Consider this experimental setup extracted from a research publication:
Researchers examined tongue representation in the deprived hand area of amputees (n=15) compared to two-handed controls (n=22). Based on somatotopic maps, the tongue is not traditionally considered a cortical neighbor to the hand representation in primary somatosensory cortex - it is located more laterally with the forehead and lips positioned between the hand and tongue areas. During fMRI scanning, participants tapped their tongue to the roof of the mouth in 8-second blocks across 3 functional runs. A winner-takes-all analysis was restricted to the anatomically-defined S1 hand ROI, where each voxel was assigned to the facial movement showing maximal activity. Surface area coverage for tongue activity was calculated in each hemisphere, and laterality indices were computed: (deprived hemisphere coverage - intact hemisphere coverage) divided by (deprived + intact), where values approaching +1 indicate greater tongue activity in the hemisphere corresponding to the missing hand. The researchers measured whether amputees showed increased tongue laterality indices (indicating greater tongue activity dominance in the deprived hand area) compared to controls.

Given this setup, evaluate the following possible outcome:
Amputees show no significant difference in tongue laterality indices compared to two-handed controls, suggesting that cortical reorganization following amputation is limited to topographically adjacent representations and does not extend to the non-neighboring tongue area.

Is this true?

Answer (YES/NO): NO